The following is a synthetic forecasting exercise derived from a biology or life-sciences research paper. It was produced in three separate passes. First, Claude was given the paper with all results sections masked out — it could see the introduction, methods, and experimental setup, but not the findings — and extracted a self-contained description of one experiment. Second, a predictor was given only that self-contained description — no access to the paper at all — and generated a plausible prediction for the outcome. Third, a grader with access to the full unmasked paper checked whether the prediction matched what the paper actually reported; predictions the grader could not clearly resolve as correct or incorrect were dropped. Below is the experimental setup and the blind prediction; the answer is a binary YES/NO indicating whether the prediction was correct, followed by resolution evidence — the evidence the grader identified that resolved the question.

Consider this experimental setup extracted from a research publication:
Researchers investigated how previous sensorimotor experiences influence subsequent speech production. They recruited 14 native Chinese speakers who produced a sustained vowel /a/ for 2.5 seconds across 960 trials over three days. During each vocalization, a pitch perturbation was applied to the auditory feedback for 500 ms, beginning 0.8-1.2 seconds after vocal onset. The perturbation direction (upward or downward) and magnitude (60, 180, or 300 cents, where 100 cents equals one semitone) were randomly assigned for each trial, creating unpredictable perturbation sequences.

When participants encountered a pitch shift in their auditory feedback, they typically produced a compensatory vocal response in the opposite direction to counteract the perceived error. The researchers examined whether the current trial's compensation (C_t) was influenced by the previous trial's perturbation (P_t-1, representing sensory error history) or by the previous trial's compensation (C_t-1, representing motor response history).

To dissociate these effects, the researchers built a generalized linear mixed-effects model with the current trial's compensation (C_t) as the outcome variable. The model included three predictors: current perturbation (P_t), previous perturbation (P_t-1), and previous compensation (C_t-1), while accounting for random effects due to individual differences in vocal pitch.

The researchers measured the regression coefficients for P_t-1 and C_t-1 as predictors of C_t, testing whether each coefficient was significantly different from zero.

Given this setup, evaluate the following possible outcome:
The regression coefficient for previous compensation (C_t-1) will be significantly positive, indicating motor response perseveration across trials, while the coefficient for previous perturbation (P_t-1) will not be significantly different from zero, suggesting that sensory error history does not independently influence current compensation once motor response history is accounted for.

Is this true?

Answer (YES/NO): YES